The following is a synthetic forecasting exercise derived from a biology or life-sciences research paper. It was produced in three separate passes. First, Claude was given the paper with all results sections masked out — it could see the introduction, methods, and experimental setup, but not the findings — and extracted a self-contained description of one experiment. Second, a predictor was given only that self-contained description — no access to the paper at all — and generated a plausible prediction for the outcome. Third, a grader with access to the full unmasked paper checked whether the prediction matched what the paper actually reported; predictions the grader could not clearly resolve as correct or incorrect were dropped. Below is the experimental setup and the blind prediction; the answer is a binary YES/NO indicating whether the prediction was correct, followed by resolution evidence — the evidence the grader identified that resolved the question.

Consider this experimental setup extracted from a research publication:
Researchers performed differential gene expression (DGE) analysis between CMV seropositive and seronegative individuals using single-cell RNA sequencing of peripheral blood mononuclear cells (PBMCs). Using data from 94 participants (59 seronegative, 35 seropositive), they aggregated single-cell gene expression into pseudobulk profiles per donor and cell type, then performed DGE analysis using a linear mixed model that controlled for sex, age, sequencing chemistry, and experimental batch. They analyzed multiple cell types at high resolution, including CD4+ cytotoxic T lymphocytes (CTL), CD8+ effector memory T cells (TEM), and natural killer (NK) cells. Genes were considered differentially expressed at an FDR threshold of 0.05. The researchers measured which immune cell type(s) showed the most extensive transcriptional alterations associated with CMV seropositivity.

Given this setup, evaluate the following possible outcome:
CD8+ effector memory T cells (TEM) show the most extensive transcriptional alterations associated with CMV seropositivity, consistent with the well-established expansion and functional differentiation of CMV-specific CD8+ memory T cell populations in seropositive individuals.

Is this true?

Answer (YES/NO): NO